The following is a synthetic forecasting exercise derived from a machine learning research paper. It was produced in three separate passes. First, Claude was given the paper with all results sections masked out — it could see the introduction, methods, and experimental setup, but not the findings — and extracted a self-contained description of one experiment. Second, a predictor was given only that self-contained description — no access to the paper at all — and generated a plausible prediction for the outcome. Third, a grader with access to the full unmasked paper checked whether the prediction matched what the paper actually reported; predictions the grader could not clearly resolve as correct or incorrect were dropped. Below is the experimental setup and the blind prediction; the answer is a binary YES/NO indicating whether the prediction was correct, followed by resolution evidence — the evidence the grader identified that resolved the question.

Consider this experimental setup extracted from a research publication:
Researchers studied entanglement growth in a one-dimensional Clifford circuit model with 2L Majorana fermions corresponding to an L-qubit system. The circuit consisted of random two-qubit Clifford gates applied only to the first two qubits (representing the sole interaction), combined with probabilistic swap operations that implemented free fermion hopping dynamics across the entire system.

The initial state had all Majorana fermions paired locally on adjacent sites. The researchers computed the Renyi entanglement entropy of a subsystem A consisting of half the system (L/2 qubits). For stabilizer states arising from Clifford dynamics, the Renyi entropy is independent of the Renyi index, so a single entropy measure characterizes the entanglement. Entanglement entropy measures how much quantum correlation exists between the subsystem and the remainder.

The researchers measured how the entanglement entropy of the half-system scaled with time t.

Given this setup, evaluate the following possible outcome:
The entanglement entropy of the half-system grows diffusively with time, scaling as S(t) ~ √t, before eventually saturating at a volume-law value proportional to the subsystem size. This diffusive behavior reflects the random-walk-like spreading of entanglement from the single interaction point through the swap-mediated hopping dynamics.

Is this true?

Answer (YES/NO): YES